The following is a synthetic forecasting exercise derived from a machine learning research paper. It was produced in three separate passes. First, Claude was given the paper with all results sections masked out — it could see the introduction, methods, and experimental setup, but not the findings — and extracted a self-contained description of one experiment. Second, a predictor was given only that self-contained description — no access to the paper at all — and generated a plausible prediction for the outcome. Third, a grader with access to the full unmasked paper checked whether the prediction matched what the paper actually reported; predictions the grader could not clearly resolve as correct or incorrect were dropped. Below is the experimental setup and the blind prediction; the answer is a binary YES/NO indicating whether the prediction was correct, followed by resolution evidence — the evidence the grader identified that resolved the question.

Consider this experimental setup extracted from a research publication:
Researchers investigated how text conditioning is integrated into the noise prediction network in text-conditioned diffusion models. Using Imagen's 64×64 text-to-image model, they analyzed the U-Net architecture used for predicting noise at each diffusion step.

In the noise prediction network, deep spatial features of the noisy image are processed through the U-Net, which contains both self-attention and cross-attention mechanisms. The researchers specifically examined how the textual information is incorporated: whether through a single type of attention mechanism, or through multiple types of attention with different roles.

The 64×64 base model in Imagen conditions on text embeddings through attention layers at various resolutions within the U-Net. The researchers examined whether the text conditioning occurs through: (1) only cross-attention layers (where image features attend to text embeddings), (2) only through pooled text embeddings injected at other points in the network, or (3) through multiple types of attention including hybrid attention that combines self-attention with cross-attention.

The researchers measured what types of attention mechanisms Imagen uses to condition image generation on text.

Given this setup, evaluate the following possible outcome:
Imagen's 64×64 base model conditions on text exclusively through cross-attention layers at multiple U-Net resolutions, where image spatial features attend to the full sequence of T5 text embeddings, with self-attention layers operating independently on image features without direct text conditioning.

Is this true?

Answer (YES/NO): NO